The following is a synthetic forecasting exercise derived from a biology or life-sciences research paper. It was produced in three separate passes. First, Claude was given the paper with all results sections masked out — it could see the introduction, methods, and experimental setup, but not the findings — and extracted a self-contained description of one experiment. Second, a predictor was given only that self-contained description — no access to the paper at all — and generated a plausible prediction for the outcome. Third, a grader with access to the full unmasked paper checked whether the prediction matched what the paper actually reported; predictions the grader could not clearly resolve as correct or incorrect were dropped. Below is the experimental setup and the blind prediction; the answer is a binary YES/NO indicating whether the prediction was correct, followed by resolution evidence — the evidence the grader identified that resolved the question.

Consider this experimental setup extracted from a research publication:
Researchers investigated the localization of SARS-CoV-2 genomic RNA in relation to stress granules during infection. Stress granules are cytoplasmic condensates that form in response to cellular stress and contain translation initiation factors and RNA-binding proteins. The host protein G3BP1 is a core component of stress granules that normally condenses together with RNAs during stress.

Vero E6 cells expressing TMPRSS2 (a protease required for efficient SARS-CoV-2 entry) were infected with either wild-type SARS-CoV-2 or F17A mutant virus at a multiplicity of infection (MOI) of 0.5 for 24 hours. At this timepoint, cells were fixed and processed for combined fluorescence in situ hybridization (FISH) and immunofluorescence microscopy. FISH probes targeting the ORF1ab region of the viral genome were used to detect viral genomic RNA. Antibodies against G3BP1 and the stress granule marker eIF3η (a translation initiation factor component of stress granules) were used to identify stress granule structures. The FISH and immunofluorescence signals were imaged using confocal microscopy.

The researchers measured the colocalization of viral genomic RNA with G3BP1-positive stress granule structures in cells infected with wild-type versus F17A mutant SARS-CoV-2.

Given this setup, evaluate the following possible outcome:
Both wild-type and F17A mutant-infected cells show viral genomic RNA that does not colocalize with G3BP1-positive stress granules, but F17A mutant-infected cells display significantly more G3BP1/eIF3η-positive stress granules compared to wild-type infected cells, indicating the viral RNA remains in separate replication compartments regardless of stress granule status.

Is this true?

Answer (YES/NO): NO